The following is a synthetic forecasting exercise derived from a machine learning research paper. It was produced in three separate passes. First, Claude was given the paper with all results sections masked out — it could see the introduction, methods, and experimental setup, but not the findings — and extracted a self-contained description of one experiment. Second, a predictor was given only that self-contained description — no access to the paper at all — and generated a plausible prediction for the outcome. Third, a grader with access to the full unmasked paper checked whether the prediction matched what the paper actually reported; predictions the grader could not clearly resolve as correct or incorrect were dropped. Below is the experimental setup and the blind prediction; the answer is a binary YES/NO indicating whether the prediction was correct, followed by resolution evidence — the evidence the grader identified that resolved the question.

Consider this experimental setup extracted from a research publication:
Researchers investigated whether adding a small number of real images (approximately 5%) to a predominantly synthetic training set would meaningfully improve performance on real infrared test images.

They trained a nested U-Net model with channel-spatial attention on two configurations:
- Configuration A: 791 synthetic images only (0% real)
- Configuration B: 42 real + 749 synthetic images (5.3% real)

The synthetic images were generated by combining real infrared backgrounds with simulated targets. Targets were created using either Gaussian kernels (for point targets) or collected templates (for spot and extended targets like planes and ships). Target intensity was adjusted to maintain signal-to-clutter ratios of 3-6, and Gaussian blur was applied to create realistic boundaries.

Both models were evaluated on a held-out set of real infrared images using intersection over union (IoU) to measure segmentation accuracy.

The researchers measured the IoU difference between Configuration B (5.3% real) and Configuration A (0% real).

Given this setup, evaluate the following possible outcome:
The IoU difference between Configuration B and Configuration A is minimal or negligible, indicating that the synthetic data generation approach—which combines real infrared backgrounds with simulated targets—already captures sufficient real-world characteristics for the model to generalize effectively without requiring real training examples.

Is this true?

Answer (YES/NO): NO